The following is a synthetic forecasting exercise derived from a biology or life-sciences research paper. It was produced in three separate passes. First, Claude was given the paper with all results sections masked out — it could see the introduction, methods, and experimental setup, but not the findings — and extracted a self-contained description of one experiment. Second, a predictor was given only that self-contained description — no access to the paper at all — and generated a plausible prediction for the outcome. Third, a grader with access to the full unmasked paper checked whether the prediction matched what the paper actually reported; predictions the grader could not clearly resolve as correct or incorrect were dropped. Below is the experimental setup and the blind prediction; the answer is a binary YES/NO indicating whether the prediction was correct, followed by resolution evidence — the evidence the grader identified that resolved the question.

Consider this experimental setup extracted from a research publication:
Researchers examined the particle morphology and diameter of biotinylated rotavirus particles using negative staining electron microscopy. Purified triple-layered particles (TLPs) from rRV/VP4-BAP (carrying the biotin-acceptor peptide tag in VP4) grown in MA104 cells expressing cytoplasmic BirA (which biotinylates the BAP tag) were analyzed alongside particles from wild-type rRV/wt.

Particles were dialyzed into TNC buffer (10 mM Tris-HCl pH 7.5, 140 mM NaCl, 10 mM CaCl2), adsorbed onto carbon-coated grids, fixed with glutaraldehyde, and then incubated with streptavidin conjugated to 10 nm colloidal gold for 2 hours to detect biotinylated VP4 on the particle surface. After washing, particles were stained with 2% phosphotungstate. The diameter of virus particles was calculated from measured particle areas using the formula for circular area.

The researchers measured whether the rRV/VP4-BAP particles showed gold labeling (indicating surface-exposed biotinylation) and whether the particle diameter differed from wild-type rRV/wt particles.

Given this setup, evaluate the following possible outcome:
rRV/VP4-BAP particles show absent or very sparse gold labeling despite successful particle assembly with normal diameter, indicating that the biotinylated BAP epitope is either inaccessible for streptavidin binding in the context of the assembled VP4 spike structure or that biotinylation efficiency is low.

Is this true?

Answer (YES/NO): NO